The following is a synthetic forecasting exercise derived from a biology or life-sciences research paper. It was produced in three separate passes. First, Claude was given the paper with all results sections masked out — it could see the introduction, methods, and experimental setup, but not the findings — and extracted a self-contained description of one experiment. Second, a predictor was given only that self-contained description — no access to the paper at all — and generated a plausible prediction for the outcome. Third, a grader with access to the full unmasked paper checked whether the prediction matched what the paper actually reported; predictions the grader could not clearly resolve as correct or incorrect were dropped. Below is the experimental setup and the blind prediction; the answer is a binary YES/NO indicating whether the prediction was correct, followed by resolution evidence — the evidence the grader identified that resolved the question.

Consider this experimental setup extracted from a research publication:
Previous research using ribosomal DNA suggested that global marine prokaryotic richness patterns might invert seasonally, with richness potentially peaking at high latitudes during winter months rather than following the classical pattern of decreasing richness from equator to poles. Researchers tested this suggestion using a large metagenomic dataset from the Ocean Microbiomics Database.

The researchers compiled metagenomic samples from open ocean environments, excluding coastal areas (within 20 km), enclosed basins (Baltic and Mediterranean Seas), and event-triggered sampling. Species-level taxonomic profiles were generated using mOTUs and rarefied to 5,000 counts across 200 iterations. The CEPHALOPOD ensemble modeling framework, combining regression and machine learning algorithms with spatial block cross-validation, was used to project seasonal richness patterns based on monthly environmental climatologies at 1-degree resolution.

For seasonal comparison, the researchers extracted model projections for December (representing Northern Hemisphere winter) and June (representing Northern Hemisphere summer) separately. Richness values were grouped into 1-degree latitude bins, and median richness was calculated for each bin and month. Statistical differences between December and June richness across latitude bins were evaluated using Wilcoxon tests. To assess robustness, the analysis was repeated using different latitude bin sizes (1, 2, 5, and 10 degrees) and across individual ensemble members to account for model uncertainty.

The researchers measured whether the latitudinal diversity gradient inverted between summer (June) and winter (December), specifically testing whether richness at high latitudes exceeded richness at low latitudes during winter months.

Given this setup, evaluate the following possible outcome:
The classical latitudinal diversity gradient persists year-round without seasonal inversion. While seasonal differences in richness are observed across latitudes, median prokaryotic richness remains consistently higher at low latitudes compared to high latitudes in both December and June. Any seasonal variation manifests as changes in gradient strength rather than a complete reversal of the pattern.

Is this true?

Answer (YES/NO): YES